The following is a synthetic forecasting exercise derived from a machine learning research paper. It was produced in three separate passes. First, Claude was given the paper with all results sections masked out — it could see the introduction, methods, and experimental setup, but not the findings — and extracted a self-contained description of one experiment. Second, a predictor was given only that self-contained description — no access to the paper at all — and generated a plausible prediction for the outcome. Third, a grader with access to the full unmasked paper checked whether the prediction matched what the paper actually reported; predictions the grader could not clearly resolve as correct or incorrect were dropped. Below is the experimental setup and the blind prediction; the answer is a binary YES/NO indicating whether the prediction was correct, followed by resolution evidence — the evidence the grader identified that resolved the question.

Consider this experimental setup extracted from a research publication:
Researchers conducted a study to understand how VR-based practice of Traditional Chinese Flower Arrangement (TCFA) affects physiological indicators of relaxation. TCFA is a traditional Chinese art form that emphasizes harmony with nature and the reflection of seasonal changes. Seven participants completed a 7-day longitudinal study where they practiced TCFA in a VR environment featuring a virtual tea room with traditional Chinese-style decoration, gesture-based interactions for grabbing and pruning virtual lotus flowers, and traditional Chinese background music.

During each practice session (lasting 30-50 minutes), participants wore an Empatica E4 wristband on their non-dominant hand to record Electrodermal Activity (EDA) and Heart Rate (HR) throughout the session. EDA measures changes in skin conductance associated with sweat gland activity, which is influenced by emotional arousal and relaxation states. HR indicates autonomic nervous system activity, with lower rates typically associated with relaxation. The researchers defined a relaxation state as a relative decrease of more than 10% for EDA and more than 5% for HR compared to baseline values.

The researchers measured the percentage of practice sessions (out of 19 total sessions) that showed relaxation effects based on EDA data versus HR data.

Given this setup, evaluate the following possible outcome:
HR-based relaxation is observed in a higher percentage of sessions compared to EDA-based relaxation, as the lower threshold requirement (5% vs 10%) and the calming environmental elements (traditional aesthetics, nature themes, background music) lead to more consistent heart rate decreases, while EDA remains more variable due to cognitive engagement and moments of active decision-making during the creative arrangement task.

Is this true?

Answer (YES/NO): NO